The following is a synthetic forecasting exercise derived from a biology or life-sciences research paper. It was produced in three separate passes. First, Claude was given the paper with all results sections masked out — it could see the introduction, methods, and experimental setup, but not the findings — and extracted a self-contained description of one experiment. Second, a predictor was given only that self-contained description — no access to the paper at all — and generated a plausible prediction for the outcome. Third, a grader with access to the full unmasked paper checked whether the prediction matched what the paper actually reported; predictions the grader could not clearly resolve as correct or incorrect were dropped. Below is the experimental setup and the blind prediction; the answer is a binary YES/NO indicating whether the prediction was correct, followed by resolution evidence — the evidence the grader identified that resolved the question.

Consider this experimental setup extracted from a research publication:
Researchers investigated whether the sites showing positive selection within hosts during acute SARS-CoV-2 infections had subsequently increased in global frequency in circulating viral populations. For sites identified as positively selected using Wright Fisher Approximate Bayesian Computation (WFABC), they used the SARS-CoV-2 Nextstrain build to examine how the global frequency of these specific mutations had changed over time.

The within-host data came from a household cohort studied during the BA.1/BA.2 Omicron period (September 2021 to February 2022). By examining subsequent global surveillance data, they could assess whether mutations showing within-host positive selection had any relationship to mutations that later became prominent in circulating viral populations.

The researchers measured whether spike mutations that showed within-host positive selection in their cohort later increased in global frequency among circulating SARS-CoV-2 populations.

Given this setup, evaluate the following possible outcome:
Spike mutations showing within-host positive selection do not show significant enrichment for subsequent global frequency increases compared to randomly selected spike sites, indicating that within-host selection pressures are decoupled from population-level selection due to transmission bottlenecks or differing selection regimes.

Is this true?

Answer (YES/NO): YES